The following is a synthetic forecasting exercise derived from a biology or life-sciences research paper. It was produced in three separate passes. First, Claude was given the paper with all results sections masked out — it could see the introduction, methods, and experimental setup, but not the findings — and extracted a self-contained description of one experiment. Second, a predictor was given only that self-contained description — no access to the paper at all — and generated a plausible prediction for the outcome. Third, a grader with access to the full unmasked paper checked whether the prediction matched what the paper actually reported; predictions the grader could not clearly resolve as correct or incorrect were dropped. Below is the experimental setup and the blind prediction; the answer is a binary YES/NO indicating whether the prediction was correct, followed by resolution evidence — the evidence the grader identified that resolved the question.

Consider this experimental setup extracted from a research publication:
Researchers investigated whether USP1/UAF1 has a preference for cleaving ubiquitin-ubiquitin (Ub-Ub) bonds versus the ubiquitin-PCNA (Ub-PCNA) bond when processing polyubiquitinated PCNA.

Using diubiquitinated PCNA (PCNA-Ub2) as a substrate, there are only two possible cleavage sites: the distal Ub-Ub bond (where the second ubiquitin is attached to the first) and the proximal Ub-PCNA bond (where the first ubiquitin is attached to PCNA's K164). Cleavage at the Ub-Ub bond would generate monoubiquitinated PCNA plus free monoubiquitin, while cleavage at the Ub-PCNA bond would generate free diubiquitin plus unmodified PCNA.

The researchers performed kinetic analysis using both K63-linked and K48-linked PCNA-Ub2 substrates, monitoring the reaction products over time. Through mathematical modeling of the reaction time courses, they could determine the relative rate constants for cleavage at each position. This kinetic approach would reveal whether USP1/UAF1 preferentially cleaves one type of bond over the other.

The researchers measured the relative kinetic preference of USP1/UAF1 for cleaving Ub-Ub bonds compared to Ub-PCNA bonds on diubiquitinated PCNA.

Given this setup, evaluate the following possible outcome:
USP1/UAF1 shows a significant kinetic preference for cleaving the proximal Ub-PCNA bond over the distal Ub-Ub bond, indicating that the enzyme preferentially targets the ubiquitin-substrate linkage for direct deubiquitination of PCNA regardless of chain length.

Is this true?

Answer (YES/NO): NO